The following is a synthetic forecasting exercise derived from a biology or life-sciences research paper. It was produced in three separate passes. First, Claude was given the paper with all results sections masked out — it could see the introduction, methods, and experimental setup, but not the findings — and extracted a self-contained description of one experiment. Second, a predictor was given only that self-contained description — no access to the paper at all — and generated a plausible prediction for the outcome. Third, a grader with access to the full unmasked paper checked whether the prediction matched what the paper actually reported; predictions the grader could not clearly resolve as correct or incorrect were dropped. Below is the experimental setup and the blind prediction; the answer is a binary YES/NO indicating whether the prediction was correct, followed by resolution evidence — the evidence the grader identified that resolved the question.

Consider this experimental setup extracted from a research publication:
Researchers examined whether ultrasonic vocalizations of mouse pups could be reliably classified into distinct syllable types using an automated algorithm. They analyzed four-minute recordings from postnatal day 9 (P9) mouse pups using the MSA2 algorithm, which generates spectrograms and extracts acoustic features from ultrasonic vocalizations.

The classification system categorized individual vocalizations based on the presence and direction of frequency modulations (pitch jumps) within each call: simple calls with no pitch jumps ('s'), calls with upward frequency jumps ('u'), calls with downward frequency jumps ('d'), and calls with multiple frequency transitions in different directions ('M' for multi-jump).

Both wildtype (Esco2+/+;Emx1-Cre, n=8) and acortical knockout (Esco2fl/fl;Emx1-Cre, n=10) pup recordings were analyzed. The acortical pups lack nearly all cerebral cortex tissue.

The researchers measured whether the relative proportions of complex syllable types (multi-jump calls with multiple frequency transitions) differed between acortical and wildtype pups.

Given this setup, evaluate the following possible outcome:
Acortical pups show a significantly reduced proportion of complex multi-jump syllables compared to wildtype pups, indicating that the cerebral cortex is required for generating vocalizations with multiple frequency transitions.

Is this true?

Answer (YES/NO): NO